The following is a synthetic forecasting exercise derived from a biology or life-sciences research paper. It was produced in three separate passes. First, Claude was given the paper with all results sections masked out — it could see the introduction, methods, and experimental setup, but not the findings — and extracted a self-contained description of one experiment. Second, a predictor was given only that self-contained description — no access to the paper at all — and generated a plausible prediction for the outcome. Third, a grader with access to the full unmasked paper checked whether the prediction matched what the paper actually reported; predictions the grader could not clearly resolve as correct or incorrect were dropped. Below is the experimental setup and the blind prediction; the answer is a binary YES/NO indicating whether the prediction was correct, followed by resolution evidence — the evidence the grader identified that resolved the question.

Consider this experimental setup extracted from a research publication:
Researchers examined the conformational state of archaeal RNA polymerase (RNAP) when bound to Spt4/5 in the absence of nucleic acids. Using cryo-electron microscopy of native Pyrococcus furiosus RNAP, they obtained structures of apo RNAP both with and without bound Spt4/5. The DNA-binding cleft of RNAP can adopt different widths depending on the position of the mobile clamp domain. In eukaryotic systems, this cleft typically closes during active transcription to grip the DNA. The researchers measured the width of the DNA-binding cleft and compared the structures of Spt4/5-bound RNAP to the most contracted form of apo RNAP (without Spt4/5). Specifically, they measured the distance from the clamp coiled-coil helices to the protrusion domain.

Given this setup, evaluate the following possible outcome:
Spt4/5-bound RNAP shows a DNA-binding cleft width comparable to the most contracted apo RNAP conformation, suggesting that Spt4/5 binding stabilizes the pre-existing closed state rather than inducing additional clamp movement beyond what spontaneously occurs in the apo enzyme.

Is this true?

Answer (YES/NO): NO